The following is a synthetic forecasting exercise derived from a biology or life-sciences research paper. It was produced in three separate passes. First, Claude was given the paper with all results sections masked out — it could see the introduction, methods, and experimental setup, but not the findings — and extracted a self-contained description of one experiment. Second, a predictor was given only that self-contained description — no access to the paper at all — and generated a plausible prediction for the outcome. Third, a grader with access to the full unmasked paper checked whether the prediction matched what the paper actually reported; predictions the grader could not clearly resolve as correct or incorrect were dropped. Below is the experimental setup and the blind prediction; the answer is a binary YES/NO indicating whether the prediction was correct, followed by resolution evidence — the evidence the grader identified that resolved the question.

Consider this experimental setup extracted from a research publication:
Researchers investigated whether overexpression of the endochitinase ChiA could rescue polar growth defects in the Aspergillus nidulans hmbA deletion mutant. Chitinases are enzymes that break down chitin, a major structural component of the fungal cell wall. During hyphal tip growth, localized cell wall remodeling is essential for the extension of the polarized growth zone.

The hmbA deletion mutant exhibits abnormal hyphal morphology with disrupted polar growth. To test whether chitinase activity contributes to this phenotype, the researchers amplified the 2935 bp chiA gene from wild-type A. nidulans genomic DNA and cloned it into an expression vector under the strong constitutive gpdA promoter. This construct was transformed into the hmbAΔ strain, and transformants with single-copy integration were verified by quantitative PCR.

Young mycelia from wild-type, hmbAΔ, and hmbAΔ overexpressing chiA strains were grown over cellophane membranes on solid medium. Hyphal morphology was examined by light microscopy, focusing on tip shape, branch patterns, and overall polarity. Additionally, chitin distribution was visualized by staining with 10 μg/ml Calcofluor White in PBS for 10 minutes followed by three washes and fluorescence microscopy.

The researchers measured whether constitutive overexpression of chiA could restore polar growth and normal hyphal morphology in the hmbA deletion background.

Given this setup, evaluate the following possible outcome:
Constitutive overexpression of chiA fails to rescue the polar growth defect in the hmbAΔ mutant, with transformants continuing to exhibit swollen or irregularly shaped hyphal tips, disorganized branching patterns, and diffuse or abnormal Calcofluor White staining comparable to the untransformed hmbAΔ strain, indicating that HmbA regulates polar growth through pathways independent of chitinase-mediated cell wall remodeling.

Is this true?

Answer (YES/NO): NO